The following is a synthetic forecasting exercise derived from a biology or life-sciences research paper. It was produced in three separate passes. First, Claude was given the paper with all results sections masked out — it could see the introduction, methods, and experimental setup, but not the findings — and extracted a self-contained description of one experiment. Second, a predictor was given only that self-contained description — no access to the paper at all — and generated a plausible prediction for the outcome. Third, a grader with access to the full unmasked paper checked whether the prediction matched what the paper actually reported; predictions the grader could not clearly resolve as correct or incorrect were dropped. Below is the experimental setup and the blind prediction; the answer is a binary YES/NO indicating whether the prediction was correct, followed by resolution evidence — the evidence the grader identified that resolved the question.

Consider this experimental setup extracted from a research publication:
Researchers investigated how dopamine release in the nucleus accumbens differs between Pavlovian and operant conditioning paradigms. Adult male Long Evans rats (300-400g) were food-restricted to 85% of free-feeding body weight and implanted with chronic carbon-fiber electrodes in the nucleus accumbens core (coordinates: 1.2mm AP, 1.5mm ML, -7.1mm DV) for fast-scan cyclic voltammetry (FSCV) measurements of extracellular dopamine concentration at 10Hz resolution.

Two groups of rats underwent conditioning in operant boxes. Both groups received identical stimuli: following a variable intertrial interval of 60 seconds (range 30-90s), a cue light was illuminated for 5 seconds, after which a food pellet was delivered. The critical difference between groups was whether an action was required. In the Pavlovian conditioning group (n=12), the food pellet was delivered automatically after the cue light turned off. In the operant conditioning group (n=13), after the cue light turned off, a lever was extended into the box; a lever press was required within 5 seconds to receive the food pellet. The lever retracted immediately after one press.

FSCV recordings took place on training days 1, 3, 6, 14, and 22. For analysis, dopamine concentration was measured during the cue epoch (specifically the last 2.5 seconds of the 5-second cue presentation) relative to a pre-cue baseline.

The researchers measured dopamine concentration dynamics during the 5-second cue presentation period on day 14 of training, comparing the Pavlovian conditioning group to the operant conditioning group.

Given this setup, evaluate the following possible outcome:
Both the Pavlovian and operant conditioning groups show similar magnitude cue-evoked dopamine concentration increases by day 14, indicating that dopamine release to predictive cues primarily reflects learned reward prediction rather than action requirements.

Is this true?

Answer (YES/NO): NO